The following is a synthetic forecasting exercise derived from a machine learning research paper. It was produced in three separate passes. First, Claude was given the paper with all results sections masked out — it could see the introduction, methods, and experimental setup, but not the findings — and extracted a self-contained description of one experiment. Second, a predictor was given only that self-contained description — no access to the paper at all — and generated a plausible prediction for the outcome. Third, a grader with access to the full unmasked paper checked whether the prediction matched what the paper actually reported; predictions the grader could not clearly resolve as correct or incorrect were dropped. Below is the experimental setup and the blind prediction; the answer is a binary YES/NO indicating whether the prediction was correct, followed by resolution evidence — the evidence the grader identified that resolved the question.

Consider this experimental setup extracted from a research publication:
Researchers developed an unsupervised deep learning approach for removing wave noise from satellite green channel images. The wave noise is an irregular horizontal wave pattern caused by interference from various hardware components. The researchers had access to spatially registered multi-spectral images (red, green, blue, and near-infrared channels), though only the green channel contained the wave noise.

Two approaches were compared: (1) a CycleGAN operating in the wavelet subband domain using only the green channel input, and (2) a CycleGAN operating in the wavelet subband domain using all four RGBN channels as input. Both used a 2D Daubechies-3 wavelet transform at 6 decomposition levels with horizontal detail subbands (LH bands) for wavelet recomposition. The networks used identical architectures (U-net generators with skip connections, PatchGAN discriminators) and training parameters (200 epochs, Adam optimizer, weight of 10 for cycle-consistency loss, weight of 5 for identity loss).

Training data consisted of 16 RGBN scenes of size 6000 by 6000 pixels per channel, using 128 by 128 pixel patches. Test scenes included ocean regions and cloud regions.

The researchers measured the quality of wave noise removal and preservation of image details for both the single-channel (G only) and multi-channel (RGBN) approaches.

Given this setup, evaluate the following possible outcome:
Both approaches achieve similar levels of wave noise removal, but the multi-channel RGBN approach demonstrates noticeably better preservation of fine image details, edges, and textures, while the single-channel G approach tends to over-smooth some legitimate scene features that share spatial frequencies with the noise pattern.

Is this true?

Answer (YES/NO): NO